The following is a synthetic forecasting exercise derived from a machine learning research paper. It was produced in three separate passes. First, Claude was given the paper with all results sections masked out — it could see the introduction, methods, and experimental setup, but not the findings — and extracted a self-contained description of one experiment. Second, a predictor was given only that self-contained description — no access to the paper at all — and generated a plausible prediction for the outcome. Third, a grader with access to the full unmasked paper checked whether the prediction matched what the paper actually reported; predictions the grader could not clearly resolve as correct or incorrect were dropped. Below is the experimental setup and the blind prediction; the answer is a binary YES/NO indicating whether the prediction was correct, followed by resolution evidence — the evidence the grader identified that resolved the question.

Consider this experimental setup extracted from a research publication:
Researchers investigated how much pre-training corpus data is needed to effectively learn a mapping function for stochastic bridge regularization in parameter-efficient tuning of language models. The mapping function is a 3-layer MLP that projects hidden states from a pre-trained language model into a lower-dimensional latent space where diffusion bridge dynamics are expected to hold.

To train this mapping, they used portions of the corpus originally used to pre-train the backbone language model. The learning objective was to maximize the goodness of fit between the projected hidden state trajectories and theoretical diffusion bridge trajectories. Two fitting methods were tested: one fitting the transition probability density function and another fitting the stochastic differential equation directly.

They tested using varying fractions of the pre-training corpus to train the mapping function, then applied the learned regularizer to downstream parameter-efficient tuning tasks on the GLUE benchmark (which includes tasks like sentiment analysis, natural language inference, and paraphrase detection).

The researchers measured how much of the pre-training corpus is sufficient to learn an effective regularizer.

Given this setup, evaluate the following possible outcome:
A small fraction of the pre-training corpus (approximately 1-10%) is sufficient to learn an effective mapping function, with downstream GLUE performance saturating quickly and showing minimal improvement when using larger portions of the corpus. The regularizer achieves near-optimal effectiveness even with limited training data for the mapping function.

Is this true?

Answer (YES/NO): NO